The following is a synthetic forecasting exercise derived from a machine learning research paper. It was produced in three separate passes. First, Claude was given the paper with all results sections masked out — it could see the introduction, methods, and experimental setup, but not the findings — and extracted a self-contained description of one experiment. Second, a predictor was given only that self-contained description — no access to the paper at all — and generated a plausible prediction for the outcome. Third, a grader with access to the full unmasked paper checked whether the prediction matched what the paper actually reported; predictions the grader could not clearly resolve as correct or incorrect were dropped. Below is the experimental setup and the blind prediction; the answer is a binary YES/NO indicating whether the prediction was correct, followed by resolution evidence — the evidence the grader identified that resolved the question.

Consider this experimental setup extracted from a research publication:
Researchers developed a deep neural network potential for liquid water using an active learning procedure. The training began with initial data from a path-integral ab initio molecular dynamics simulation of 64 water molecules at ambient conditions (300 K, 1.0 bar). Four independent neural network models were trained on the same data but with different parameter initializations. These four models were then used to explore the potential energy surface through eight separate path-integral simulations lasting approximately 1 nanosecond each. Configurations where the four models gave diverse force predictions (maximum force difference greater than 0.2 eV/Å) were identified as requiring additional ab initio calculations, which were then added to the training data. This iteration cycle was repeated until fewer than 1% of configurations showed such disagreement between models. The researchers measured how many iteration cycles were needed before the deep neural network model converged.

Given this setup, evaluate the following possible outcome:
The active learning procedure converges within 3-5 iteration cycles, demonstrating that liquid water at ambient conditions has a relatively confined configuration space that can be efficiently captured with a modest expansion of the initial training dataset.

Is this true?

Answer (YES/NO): NO